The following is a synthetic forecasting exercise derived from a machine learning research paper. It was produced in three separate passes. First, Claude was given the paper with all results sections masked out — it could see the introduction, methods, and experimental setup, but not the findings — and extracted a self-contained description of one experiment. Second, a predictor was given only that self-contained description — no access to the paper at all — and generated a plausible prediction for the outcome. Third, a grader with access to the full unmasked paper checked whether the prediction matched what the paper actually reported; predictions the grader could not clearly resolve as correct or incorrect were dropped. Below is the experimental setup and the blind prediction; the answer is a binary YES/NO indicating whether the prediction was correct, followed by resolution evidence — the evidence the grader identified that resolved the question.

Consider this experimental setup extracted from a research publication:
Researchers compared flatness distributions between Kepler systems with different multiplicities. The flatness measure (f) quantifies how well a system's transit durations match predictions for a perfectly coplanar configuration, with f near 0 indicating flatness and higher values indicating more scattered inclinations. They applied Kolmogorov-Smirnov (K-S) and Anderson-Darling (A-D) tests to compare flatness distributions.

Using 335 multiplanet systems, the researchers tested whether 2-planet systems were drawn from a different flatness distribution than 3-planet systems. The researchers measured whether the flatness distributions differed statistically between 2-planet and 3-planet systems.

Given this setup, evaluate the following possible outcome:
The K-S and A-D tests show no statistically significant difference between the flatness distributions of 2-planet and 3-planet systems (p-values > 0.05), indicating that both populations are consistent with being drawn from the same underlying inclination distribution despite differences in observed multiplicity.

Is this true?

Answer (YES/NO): NO